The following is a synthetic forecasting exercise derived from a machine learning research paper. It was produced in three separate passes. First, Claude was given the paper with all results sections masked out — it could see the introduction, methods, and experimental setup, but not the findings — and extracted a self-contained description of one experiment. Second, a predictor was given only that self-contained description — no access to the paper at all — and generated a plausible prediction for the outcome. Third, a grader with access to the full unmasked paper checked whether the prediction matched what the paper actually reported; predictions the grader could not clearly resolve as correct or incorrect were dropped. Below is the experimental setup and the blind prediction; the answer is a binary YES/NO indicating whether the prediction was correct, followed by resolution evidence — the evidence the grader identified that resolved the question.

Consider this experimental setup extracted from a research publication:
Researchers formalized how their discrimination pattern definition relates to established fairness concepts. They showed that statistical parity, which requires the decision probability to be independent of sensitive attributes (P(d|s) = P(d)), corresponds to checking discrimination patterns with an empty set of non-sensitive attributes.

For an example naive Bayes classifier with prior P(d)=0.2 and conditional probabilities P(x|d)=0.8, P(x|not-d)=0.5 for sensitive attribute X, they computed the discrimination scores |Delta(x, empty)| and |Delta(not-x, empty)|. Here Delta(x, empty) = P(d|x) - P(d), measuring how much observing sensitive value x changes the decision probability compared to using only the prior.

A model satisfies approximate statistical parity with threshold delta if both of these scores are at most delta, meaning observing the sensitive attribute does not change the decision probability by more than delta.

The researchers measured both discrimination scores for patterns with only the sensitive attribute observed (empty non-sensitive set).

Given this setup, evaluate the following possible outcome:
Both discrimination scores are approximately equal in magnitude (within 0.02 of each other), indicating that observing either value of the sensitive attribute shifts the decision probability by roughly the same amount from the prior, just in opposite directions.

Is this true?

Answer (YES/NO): NO